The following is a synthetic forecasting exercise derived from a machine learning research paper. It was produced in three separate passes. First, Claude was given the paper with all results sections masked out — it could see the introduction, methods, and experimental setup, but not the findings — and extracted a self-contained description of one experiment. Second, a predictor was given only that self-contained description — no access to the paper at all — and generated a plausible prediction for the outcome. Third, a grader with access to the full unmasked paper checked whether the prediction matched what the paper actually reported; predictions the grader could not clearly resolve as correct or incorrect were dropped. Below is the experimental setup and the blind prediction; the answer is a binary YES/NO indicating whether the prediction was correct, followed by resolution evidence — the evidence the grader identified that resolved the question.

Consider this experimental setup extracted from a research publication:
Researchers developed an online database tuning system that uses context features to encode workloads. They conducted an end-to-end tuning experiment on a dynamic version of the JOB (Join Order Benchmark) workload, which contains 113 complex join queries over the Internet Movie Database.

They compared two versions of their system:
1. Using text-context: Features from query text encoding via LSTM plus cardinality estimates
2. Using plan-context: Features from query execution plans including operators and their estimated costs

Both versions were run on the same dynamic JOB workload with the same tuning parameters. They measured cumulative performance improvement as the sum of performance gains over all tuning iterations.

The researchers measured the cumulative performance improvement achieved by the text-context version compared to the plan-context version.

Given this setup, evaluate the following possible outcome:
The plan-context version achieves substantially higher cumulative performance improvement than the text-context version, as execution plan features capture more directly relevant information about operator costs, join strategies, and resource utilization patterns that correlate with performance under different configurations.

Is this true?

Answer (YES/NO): NO